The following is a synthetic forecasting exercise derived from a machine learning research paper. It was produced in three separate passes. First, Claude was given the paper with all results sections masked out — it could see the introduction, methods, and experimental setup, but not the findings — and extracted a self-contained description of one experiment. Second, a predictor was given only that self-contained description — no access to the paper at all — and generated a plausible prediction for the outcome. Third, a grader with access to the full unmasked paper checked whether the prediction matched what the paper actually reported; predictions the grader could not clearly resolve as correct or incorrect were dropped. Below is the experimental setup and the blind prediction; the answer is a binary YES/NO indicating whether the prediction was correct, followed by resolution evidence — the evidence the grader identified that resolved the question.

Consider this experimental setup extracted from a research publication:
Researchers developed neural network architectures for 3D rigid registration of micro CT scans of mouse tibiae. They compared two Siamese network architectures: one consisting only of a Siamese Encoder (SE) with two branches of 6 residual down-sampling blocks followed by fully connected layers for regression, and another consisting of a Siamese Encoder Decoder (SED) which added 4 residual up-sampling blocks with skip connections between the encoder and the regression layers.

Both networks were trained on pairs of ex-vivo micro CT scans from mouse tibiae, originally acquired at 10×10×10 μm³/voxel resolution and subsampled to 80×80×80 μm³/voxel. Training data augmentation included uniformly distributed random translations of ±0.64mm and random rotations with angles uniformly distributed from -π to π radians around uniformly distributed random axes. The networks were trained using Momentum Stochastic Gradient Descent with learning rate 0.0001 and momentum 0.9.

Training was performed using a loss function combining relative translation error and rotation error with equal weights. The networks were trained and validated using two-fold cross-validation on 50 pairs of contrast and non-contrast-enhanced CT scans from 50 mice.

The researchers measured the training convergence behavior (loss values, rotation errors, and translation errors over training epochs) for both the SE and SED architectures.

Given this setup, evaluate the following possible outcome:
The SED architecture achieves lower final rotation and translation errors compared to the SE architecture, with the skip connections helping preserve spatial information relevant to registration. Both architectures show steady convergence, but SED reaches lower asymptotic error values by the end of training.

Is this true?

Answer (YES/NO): NO